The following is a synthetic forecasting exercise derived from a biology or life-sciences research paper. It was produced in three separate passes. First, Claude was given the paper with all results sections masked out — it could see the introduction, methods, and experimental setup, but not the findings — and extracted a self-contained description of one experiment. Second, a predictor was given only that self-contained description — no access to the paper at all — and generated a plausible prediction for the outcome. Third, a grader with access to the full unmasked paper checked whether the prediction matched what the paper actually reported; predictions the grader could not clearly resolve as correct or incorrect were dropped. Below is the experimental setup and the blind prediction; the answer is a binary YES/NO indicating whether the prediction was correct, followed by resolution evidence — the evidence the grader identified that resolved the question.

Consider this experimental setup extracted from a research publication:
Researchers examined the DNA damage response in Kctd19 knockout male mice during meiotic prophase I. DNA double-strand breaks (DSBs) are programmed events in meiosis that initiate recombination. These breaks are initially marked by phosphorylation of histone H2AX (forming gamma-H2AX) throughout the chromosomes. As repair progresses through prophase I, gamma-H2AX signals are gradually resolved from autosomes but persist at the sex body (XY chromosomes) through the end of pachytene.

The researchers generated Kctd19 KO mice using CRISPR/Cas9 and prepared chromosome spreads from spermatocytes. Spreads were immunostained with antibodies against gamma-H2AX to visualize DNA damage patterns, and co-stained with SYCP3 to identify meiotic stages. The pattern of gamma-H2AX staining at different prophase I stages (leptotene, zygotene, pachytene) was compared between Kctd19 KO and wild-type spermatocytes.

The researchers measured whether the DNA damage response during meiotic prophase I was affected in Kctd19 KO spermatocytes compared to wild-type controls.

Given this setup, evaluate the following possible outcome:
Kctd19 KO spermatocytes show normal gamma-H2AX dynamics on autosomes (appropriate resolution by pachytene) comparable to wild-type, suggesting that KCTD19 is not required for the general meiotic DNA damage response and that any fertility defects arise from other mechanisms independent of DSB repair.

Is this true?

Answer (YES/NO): YES